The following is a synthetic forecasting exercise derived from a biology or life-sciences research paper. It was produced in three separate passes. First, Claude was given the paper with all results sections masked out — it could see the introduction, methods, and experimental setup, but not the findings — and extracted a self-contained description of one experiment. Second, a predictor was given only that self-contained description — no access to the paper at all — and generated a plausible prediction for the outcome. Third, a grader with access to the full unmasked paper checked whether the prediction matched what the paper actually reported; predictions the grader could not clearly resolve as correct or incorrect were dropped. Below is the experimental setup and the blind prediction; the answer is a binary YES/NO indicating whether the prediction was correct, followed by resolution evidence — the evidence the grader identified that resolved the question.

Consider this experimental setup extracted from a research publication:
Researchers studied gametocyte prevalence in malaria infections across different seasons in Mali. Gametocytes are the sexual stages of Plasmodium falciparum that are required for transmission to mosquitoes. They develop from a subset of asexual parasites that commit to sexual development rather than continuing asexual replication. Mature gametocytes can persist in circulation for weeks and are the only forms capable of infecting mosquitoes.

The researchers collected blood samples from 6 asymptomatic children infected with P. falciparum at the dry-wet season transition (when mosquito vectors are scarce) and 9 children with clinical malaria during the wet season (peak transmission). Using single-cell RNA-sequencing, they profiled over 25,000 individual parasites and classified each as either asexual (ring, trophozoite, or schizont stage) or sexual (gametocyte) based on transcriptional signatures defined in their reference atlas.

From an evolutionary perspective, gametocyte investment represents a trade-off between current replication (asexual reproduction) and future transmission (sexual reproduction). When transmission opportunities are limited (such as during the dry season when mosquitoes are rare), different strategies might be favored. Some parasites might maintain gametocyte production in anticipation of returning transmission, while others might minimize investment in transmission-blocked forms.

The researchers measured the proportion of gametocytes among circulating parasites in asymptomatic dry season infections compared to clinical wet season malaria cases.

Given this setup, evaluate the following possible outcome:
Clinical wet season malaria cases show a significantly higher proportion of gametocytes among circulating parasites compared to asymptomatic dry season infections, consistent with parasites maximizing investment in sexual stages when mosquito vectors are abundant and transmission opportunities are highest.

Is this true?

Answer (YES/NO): NO